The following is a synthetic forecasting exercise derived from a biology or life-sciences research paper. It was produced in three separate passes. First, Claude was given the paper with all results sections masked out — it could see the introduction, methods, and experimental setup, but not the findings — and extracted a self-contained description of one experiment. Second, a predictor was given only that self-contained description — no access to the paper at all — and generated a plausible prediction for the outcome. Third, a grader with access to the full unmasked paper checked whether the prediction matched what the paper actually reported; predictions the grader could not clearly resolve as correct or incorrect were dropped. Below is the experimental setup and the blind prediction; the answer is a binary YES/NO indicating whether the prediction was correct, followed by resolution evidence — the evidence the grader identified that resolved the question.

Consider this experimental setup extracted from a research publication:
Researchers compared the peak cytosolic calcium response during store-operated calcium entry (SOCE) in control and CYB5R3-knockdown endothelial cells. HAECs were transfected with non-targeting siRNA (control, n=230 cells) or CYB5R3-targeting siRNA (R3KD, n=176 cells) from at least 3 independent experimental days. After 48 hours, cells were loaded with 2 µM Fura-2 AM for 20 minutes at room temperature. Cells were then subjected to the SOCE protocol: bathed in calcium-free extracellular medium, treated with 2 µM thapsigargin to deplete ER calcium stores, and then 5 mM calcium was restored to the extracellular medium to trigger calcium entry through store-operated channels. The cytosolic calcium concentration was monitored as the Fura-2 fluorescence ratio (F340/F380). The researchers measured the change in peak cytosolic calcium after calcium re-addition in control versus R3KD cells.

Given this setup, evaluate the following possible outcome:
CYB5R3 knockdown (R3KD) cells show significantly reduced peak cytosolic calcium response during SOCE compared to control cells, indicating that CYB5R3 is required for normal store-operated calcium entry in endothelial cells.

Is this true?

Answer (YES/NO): NO